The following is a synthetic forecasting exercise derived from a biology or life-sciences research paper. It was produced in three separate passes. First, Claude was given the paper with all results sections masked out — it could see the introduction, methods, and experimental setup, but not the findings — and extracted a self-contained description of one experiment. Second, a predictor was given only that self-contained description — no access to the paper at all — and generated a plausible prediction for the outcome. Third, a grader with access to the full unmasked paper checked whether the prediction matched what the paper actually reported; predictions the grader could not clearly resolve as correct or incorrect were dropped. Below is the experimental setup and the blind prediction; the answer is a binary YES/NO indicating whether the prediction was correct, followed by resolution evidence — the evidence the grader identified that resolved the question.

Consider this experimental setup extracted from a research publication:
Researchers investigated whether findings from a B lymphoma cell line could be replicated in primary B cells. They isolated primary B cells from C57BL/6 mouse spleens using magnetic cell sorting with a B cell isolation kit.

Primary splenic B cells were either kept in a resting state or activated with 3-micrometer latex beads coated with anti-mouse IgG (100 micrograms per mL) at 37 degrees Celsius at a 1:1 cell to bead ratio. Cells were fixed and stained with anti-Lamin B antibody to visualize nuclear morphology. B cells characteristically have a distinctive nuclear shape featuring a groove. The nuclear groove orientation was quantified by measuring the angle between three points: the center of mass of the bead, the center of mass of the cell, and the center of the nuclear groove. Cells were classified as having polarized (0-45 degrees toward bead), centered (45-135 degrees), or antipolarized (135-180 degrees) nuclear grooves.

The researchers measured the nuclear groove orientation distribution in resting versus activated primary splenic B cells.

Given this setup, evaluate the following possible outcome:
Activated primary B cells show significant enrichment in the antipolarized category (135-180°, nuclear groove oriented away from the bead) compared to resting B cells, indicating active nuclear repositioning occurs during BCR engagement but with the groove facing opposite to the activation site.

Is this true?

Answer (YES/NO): NO